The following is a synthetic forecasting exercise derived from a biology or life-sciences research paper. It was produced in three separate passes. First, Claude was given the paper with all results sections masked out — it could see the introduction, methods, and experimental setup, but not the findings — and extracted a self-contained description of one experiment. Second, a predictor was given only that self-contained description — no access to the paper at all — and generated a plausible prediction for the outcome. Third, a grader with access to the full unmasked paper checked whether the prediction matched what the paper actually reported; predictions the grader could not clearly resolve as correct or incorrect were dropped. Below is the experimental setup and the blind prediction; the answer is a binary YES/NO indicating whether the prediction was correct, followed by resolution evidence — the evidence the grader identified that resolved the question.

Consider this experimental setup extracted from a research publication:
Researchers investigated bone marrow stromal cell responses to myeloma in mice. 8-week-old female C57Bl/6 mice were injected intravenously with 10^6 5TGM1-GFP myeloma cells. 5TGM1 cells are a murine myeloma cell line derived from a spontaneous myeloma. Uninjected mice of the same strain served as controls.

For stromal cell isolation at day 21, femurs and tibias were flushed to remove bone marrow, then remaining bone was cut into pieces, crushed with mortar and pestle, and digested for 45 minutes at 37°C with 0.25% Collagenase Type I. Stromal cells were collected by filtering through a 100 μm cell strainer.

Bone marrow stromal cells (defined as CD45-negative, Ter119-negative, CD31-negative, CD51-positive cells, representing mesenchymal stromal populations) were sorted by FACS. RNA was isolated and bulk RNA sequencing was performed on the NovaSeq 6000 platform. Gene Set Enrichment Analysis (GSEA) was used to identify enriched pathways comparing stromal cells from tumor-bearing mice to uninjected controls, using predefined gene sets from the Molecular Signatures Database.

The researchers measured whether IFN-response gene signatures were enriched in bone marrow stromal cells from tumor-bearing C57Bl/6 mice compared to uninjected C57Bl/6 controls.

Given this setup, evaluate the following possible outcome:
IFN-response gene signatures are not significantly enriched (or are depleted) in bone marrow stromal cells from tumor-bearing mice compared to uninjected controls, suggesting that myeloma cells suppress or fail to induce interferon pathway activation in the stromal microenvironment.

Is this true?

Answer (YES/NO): NO